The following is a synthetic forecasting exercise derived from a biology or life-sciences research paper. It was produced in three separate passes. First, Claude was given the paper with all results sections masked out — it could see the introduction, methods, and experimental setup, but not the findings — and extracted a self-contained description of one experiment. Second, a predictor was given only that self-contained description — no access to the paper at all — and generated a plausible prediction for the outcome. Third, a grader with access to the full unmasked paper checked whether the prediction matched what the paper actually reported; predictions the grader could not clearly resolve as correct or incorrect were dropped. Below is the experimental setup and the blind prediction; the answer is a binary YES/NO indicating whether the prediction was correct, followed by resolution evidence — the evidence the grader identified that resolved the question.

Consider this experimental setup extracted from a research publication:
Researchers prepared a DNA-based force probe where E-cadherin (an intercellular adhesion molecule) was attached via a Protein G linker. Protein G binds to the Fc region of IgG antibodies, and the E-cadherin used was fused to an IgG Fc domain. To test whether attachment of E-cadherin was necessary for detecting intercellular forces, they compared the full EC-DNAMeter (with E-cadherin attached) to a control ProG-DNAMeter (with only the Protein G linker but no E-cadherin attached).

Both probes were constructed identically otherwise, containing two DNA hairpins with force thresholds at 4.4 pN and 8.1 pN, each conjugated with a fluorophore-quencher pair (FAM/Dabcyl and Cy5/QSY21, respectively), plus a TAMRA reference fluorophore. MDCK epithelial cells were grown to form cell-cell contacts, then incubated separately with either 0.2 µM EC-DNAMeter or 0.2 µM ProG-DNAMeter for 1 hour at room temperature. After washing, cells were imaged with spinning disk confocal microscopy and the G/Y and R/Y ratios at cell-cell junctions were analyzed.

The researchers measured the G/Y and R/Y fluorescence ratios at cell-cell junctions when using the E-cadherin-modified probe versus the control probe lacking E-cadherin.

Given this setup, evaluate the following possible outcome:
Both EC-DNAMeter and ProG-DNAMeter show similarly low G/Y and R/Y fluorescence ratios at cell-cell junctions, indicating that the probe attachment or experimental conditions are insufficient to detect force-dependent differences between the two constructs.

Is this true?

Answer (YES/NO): NO